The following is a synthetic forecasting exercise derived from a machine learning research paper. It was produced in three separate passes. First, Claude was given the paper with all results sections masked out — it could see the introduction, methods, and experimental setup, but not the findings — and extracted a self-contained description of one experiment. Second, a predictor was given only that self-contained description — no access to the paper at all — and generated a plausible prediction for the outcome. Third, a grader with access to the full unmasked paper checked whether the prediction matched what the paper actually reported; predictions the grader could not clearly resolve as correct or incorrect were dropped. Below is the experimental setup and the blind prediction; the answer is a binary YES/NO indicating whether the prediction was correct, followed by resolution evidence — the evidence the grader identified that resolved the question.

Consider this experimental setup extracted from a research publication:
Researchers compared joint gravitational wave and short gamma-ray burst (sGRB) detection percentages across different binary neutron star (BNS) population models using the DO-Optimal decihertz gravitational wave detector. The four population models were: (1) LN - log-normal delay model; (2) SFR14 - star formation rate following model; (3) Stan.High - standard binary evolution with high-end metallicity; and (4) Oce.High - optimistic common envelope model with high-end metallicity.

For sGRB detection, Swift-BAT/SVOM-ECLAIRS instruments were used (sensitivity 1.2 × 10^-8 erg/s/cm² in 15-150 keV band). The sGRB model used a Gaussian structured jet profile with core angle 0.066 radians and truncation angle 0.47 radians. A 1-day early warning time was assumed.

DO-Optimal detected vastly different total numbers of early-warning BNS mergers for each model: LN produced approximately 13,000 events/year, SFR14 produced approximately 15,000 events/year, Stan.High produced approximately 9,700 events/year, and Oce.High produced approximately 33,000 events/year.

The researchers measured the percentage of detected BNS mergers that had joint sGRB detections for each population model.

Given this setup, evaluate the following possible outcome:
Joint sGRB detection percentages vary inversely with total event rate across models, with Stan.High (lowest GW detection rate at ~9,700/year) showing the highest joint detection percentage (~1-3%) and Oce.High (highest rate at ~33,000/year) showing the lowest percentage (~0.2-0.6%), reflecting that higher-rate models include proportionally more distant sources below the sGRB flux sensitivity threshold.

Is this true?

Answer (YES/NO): NO